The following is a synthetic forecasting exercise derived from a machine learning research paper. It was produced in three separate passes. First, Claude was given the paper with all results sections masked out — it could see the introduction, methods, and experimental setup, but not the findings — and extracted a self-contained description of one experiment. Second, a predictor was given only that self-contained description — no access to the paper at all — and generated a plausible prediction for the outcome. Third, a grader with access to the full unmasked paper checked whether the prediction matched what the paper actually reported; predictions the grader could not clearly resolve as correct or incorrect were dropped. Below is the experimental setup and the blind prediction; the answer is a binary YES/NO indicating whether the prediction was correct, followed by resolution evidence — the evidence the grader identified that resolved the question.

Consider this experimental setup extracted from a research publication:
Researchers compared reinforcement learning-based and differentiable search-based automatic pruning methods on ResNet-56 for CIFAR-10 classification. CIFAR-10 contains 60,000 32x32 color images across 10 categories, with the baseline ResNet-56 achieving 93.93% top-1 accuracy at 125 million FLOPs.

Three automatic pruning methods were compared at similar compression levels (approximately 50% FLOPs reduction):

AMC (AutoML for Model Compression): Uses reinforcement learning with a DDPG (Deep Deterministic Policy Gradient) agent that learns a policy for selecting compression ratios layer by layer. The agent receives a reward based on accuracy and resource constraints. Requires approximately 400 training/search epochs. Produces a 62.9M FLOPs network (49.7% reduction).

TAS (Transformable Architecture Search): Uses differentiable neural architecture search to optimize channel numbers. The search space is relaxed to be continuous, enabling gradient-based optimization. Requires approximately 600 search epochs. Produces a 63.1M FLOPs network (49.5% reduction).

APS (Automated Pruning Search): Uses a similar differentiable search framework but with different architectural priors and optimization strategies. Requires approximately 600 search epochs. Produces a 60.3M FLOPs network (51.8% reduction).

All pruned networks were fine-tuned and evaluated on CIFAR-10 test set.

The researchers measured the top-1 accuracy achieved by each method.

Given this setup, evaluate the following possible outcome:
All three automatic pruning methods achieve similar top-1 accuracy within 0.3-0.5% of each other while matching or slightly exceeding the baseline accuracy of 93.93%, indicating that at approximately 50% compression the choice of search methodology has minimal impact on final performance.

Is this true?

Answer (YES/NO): NO